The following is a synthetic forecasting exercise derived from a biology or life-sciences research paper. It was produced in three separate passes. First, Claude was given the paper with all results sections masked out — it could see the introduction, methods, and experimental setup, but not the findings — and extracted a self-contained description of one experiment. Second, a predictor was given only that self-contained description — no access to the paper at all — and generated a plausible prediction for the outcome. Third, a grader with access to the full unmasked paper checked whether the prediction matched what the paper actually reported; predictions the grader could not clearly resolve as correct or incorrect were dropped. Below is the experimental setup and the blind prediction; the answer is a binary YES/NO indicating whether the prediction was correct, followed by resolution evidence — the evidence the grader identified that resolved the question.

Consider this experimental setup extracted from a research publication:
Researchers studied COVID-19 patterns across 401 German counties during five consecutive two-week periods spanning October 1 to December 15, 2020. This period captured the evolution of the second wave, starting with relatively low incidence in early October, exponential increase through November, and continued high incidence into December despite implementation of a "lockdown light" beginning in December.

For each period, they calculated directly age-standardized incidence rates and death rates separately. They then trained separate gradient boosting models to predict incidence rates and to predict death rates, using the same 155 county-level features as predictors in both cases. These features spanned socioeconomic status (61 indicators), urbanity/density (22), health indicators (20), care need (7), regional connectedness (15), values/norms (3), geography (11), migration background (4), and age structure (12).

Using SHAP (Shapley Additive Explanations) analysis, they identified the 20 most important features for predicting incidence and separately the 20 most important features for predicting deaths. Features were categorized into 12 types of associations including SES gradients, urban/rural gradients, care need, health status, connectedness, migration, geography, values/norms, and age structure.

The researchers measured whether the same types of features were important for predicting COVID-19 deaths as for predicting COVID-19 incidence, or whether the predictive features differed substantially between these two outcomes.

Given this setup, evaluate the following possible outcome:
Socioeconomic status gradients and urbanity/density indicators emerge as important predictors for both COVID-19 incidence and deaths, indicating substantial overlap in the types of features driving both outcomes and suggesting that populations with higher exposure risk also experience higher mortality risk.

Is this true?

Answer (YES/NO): YES